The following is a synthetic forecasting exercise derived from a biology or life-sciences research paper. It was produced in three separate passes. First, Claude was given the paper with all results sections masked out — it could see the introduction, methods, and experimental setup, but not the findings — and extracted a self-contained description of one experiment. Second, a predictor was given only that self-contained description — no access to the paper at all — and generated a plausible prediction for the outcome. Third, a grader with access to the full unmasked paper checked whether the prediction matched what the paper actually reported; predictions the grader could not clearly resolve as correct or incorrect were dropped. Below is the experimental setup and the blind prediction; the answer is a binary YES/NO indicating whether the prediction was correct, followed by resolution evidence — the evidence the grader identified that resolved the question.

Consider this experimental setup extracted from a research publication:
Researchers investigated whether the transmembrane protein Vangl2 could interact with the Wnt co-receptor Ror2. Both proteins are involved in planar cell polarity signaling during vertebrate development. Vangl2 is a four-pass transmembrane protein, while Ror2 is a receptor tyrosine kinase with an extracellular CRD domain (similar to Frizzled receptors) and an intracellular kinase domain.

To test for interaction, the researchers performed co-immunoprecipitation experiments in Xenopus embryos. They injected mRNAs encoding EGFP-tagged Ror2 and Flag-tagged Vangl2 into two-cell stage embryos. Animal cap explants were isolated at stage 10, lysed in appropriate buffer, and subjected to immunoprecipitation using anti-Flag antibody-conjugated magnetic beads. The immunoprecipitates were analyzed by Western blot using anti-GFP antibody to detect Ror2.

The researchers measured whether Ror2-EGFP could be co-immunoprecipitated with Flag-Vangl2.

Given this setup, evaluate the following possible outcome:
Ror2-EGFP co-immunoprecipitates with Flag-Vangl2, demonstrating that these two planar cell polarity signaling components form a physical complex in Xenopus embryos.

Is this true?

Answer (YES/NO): YES